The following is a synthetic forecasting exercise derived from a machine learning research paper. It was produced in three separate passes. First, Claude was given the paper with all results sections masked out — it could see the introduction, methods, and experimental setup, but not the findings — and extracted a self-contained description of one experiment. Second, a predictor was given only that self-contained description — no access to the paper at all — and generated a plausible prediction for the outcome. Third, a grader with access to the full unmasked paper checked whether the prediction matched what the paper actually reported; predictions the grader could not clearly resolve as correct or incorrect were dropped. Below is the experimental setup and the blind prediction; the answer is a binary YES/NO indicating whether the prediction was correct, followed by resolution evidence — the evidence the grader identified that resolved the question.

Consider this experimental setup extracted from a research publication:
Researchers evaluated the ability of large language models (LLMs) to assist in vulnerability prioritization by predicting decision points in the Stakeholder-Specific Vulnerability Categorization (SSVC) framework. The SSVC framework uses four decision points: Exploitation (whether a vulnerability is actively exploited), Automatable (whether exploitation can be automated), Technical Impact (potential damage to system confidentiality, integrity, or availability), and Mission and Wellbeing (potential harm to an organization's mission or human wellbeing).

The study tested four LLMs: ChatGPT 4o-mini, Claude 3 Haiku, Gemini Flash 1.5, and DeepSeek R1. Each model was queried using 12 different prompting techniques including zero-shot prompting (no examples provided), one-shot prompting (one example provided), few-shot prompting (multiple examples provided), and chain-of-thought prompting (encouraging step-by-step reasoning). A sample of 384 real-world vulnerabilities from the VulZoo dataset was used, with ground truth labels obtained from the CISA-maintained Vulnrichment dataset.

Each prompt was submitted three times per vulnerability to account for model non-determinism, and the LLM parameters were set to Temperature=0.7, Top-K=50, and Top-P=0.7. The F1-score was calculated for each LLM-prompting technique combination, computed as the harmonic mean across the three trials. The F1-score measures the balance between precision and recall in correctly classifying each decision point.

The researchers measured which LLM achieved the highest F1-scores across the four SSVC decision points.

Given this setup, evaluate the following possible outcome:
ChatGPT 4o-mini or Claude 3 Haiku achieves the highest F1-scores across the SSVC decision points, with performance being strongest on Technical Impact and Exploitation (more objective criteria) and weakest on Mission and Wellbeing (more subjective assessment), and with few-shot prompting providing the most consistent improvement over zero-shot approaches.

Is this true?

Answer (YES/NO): NO